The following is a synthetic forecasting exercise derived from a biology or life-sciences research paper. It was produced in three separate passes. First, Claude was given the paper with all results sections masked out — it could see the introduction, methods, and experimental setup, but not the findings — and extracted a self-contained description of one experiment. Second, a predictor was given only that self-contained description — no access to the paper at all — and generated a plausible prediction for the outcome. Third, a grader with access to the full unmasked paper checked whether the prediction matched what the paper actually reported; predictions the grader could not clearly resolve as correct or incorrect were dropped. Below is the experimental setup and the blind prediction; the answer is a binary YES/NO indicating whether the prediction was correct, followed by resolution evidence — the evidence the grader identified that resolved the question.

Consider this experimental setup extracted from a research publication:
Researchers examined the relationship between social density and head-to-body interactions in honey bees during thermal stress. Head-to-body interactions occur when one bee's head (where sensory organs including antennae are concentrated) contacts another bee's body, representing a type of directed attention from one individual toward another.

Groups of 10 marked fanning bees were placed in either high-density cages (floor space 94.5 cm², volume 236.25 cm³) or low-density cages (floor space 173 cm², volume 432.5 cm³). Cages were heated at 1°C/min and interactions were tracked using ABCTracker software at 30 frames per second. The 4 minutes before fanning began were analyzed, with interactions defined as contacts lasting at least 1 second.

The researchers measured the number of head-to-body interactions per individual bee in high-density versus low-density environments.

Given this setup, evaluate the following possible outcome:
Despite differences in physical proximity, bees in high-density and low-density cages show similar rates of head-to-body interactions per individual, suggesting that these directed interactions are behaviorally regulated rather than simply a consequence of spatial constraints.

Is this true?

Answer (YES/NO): NO